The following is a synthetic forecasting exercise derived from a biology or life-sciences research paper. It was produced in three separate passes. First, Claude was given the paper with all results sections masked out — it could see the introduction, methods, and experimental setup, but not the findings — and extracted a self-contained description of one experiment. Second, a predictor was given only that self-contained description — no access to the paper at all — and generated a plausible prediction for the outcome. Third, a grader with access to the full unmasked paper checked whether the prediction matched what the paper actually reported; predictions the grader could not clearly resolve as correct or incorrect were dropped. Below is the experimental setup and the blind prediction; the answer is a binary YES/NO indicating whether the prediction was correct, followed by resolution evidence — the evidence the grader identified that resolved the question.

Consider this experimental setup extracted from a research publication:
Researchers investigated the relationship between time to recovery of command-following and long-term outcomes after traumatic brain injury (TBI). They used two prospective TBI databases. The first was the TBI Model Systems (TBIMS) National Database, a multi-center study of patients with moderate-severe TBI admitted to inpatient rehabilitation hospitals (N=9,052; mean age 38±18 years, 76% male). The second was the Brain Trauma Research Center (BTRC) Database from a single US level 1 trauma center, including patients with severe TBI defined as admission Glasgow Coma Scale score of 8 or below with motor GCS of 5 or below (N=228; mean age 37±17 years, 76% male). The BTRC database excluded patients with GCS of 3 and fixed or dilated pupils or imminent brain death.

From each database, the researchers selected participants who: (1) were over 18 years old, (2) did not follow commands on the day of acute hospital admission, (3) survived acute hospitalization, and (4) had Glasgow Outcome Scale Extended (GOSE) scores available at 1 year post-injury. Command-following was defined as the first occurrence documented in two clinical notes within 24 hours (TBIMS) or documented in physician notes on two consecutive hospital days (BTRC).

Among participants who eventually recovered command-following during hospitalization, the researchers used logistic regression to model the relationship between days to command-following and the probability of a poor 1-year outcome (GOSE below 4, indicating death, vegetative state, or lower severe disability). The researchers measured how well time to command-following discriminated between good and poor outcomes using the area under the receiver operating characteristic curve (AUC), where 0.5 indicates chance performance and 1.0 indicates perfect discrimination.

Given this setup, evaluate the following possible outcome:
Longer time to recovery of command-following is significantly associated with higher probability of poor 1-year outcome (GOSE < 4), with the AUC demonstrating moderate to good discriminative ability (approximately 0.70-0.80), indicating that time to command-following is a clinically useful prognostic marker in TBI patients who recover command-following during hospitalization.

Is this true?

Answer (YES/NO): NO